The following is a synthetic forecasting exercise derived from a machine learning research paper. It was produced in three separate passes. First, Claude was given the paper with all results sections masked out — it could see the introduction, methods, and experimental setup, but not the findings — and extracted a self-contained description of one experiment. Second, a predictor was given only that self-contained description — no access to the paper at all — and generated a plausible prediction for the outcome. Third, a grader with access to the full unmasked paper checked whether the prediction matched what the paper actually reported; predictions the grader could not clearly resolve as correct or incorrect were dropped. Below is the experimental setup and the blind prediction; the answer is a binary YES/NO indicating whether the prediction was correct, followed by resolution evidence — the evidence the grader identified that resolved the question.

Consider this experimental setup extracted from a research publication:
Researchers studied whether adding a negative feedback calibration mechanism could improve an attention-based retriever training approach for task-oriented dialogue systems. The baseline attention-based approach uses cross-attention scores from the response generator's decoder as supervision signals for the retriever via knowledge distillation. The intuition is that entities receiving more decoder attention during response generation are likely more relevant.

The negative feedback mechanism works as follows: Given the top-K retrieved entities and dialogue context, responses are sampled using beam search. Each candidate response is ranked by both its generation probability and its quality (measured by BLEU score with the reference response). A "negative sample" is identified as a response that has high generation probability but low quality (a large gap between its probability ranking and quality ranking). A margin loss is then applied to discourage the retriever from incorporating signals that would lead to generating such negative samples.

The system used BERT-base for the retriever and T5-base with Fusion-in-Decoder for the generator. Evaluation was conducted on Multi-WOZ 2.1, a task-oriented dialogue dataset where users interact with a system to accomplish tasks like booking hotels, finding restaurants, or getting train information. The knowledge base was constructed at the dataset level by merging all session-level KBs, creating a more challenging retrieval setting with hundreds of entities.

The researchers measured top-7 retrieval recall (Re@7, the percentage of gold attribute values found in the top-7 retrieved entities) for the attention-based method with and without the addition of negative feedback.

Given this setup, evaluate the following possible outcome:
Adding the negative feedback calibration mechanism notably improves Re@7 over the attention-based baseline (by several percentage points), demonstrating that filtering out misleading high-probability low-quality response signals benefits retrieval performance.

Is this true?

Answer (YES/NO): YES